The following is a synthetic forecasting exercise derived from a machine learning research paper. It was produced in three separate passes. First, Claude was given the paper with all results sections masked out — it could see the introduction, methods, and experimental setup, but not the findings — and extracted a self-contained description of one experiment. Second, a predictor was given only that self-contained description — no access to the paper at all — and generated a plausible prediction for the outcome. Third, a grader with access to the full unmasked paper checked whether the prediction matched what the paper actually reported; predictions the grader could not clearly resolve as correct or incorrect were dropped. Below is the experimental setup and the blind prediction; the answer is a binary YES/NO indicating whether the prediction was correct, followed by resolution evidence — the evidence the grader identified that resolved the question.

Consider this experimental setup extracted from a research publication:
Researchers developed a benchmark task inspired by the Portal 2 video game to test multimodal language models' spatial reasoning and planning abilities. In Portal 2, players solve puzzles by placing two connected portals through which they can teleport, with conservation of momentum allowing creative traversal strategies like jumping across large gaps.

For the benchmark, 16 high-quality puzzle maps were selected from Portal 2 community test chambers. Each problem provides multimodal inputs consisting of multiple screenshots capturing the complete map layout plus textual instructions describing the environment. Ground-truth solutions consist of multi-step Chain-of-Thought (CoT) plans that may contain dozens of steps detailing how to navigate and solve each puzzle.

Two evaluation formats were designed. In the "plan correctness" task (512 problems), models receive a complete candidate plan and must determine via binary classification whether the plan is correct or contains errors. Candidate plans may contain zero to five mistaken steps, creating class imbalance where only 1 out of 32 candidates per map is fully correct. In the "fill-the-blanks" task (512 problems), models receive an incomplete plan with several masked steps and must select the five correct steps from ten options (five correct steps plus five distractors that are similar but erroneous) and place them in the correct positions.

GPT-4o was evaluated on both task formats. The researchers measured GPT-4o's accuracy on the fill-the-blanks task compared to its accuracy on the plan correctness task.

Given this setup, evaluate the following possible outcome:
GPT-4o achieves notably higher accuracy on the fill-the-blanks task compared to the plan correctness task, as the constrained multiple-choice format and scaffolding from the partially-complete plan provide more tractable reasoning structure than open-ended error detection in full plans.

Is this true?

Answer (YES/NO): NO